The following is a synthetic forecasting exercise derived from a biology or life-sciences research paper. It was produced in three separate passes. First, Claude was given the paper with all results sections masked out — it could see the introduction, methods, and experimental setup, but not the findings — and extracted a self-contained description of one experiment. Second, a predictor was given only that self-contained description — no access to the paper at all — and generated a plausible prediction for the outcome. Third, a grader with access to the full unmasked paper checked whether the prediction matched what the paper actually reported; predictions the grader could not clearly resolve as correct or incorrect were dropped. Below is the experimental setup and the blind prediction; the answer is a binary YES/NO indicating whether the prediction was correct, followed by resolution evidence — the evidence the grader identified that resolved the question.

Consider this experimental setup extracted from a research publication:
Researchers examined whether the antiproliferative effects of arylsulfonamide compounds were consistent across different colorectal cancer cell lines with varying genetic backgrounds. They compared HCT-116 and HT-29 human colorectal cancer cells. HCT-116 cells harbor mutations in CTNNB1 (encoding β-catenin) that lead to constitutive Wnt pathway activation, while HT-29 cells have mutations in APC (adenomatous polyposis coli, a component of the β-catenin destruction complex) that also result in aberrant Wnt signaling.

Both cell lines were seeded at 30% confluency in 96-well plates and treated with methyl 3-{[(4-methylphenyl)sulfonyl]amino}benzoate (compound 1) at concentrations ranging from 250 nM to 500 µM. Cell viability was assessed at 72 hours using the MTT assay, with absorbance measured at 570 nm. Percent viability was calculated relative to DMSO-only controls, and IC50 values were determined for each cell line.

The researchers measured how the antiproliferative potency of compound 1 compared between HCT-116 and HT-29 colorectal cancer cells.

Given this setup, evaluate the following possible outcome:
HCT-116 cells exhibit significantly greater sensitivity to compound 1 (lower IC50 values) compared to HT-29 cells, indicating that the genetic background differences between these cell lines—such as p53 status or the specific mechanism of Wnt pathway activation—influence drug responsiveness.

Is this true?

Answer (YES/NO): NO